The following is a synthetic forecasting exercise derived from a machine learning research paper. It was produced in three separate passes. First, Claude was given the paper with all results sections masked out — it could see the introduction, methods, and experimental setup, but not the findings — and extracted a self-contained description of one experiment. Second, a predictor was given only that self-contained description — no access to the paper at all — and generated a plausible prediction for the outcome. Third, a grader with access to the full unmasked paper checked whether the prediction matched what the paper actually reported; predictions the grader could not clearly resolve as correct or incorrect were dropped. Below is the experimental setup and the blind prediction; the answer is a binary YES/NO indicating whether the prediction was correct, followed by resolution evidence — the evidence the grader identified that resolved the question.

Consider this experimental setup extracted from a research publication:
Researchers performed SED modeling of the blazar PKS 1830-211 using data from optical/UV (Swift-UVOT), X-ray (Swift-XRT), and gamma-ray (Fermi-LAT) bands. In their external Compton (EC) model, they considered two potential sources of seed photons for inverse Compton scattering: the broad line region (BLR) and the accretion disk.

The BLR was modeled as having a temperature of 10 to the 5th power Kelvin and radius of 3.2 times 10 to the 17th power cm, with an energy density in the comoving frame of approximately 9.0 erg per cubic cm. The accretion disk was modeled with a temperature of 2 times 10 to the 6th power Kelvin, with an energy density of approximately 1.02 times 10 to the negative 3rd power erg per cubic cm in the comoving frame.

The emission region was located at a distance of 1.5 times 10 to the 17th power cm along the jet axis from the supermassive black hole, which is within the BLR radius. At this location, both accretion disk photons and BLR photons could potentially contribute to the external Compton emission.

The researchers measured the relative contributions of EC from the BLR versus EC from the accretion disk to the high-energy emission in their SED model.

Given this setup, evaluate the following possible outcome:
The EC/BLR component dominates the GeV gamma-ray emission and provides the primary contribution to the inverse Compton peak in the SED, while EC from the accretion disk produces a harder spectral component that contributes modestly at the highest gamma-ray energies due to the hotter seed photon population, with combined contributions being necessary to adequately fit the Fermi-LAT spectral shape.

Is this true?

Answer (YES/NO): NO